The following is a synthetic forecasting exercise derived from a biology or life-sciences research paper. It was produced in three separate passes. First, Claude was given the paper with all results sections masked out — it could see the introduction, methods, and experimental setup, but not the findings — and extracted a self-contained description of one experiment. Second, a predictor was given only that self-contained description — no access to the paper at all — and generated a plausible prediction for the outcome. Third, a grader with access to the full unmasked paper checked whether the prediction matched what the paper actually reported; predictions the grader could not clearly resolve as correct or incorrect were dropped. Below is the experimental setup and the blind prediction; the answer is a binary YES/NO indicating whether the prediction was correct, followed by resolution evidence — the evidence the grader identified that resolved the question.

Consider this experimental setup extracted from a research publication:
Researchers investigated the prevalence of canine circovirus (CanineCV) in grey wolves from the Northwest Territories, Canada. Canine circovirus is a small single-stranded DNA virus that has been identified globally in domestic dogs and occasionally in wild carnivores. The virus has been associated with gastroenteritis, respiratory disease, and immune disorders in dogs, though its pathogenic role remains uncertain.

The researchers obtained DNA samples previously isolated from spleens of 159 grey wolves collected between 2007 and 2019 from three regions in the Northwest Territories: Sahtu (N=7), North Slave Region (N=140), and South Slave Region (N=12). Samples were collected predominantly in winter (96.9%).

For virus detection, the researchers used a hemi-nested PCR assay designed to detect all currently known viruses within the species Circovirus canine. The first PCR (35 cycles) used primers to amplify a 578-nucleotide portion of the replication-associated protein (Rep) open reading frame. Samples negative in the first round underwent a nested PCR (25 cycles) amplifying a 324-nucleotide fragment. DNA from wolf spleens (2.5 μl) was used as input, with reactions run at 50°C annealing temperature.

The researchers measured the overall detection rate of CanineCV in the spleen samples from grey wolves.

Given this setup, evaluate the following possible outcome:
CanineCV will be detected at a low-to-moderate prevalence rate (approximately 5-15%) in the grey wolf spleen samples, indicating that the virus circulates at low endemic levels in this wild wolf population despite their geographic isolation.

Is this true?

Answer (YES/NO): NO